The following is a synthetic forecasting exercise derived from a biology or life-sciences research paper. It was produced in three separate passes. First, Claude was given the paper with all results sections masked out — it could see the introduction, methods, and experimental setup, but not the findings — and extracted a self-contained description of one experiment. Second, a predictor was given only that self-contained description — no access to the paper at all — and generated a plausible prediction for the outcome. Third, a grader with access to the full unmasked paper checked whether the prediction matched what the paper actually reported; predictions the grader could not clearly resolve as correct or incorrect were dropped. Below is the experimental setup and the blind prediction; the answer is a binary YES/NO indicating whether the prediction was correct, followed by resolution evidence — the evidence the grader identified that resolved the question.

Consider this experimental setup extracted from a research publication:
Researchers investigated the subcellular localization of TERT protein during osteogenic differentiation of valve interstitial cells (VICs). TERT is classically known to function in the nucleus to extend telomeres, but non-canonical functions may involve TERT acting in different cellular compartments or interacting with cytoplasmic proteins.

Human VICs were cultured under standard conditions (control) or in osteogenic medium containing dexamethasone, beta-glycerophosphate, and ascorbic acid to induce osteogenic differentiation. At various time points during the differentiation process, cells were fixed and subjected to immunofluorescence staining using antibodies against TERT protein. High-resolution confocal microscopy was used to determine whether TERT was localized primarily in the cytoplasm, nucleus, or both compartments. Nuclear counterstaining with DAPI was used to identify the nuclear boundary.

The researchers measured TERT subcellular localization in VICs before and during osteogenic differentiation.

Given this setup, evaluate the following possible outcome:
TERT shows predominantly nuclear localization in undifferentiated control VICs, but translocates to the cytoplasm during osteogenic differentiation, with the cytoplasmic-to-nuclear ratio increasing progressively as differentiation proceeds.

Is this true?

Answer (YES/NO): NO